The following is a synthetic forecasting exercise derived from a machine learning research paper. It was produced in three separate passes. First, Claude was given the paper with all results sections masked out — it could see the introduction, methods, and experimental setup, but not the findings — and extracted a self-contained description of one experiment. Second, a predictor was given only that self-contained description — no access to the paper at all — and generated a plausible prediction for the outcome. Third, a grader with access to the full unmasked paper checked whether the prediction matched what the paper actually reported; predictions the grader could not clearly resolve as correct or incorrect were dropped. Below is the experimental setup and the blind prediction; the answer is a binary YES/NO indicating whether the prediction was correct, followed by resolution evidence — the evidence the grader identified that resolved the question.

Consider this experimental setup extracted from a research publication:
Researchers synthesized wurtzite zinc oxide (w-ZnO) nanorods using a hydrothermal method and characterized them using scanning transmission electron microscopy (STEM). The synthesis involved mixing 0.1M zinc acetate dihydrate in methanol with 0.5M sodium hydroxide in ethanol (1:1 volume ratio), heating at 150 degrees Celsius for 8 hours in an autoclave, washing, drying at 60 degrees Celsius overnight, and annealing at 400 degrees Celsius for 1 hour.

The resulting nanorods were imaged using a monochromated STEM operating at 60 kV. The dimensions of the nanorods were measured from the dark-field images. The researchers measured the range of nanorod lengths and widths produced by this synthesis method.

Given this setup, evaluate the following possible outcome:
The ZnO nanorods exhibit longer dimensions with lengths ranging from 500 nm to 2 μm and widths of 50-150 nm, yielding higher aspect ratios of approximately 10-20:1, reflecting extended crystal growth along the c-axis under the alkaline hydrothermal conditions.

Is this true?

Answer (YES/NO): NO